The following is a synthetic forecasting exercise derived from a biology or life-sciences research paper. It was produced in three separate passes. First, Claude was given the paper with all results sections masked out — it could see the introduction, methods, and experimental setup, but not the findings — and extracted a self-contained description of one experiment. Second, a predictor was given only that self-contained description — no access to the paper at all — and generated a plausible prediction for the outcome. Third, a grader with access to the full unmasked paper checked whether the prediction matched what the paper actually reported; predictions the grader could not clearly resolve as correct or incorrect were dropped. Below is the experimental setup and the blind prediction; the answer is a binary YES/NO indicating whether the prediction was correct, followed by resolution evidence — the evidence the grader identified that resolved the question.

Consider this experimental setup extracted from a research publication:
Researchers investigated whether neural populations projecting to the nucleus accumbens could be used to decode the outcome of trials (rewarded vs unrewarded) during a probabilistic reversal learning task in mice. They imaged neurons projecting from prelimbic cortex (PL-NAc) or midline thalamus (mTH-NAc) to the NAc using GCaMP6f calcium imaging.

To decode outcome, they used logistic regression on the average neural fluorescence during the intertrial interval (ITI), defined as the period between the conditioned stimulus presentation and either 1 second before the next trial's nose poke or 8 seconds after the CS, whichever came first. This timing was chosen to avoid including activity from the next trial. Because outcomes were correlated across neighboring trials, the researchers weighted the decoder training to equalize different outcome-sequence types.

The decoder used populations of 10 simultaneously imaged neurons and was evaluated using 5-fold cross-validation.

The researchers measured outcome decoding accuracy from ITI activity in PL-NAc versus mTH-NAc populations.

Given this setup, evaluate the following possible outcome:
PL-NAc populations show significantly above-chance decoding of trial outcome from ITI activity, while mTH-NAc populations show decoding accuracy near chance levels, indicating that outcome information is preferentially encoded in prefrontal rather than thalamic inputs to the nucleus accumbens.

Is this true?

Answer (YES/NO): NO